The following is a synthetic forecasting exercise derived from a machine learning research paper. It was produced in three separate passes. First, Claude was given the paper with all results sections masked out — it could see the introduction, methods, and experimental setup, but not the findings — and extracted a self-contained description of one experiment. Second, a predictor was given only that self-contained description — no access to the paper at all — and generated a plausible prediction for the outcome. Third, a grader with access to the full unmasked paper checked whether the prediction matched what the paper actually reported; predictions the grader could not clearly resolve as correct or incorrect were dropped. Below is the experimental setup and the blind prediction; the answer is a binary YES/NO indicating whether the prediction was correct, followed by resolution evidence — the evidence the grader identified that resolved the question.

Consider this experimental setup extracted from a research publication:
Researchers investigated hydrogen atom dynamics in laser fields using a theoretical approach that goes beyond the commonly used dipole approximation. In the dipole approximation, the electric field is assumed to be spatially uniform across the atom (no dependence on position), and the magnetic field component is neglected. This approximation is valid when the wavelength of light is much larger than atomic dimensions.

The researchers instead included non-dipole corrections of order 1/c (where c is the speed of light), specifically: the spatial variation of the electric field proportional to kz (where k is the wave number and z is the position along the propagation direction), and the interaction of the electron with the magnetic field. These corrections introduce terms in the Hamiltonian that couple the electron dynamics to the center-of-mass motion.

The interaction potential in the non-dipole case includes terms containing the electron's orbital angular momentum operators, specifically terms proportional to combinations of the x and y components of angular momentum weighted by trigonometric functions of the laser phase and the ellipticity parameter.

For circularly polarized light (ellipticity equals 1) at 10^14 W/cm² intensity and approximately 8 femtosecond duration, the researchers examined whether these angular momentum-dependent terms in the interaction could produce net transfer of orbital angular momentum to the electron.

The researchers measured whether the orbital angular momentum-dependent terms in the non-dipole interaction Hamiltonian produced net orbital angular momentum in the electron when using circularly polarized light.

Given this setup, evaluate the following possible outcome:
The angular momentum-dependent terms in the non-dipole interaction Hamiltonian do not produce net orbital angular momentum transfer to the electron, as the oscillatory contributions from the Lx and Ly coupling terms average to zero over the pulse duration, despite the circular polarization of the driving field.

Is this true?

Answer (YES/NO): NO